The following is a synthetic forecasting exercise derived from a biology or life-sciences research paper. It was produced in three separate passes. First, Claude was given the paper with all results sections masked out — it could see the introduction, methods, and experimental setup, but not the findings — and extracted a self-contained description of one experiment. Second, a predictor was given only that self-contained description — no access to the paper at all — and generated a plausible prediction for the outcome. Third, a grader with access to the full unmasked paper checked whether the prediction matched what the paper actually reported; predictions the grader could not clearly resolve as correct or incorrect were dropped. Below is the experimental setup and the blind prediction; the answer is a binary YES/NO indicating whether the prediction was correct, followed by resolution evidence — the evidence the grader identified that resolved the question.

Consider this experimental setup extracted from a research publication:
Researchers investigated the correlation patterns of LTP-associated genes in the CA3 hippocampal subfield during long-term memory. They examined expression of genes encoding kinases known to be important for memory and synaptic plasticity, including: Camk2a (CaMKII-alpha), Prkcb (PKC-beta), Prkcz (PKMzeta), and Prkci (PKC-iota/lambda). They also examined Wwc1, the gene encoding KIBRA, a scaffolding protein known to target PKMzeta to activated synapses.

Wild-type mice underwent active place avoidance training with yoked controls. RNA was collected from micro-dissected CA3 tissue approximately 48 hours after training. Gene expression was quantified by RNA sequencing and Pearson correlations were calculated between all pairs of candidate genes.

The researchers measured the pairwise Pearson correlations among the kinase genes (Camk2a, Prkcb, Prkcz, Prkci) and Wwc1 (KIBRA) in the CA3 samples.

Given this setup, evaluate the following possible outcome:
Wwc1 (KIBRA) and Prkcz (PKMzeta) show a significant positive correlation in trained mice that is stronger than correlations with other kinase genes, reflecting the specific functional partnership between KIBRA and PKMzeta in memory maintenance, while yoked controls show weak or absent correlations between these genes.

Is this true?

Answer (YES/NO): NO